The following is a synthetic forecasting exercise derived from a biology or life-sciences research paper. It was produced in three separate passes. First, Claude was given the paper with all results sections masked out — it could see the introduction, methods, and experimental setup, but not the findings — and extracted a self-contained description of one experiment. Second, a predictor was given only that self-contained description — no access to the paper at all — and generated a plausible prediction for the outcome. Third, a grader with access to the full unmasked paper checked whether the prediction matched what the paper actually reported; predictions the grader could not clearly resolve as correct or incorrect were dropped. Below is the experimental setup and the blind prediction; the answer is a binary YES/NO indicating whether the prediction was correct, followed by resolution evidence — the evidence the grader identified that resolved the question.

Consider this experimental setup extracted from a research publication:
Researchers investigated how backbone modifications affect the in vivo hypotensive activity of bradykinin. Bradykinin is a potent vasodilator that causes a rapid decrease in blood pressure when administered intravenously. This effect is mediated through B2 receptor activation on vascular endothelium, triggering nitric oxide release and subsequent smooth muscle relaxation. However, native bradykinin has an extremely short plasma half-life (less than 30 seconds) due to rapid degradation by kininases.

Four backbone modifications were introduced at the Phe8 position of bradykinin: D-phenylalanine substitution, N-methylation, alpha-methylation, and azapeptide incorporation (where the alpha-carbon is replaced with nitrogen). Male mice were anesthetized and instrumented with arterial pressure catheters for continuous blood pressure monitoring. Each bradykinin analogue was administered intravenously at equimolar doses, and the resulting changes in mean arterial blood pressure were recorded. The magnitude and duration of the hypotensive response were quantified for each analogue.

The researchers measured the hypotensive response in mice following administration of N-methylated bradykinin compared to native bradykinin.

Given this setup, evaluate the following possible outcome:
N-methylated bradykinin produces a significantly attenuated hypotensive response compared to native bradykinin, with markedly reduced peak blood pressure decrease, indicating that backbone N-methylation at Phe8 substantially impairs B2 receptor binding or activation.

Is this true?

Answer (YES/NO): YES